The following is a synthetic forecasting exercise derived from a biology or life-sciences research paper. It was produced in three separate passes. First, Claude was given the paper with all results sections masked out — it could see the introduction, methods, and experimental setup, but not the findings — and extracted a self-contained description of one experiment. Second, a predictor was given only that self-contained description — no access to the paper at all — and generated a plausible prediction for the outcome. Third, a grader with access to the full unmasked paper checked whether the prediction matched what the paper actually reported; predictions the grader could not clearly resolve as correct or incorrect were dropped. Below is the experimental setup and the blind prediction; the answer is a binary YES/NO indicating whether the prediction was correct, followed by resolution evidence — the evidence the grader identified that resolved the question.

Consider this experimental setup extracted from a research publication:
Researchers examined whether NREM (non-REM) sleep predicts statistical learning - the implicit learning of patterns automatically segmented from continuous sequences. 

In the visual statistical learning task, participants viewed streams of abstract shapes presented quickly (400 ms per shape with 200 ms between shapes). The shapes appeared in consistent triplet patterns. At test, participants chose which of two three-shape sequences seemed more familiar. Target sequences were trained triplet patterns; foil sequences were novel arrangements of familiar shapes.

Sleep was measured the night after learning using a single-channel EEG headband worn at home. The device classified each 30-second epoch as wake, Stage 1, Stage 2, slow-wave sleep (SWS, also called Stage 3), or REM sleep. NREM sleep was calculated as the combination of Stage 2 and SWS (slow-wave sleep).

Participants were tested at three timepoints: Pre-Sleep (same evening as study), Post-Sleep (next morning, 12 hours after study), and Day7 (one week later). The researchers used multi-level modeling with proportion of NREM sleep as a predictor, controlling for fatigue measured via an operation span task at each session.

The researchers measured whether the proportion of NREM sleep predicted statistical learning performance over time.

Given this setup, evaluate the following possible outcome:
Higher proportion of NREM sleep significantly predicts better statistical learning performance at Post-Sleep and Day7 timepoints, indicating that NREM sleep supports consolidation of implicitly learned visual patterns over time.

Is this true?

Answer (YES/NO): NO